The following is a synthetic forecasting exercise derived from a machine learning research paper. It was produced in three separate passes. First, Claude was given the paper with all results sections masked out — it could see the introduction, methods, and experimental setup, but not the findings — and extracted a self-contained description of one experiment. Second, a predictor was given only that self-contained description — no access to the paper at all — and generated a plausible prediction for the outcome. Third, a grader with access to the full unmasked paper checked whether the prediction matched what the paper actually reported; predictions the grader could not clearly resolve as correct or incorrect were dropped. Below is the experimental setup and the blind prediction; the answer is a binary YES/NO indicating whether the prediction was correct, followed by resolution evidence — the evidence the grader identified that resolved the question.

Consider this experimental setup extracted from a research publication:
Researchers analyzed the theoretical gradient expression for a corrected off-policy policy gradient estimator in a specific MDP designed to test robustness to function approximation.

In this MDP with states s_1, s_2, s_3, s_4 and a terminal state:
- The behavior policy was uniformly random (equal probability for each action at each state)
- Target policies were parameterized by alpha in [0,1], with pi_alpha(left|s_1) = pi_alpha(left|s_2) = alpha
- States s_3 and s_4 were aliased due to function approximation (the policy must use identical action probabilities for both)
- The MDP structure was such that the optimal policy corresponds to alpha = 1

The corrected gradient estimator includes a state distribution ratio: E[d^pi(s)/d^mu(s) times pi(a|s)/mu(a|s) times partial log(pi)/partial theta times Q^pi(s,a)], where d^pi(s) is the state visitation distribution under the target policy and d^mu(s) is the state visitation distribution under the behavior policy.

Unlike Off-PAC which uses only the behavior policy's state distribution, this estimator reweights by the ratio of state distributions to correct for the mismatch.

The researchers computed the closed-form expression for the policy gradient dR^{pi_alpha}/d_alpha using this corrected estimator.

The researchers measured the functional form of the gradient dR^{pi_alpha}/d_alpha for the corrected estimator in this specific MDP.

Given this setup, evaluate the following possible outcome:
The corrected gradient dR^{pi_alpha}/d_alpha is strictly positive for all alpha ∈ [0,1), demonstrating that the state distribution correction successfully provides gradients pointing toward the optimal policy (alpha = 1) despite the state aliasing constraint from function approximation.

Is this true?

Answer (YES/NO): YES